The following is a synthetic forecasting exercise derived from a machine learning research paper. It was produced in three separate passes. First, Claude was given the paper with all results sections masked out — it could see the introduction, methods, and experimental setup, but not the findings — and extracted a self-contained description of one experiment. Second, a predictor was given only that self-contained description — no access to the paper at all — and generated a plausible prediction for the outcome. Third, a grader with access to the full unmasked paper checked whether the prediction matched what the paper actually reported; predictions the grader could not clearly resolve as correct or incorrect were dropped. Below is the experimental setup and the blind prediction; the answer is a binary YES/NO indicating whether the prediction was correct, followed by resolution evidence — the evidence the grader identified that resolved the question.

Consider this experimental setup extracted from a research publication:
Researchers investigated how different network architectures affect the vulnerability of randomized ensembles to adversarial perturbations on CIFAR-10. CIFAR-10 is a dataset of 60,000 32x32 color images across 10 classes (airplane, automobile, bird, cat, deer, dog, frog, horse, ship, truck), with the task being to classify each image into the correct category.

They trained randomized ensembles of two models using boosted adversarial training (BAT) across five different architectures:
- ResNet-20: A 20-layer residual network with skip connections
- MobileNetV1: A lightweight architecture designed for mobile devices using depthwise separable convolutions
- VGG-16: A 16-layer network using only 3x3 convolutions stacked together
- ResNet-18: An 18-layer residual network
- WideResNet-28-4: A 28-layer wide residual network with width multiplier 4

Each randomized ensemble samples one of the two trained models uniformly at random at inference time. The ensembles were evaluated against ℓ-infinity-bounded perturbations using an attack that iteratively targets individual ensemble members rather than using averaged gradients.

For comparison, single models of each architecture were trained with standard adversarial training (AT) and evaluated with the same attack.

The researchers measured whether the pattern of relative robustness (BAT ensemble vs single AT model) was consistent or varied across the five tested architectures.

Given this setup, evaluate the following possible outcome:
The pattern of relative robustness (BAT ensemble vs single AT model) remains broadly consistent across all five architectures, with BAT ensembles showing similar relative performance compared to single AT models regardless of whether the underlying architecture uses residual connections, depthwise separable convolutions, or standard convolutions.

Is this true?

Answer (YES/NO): YES